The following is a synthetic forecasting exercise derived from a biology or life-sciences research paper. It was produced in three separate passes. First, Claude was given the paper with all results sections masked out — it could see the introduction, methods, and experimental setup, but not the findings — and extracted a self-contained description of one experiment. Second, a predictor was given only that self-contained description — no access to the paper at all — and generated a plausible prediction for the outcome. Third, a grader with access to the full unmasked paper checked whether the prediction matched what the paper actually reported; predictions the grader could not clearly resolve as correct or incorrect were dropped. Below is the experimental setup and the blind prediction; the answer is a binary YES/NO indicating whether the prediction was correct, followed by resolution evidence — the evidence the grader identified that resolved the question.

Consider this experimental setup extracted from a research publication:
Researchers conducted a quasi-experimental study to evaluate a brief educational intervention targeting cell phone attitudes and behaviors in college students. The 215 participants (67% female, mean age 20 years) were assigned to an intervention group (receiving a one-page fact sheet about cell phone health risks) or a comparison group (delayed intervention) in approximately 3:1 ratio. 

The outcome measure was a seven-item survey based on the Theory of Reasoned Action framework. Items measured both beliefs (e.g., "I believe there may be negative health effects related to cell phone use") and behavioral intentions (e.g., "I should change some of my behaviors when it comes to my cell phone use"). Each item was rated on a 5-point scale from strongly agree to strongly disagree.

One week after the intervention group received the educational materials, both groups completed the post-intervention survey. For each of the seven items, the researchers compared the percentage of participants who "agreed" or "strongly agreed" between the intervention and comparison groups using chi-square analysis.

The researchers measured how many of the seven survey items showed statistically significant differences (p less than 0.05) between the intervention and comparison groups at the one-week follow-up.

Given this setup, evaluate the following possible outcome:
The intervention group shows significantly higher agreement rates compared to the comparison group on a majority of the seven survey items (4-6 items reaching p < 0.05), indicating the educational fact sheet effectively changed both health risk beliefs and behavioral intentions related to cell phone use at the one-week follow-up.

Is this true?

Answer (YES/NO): YES